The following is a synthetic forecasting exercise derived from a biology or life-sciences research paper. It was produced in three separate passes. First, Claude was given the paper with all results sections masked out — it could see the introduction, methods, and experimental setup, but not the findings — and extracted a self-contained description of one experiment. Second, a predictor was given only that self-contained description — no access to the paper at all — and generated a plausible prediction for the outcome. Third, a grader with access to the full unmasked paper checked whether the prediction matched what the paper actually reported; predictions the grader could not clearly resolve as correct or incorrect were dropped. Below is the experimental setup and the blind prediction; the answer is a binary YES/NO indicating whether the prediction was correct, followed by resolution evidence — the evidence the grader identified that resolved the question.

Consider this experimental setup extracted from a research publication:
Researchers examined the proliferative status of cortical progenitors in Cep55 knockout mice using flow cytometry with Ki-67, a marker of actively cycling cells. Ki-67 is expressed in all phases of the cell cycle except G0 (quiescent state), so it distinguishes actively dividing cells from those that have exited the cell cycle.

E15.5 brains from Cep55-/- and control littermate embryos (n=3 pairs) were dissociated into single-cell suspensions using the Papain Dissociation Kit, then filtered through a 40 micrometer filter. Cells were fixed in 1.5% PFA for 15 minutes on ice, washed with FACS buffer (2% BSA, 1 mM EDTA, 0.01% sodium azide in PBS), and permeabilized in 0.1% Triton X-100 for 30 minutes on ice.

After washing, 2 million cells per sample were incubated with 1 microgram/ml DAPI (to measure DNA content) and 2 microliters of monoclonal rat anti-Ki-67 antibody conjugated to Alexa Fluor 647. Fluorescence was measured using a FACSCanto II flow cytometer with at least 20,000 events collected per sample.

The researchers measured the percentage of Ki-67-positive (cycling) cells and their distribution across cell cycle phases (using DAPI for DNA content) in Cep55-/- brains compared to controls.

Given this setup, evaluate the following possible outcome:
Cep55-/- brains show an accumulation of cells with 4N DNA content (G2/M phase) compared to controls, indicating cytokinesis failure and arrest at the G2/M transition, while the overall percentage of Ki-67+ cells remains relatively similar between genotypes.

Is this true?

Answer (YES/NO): NO